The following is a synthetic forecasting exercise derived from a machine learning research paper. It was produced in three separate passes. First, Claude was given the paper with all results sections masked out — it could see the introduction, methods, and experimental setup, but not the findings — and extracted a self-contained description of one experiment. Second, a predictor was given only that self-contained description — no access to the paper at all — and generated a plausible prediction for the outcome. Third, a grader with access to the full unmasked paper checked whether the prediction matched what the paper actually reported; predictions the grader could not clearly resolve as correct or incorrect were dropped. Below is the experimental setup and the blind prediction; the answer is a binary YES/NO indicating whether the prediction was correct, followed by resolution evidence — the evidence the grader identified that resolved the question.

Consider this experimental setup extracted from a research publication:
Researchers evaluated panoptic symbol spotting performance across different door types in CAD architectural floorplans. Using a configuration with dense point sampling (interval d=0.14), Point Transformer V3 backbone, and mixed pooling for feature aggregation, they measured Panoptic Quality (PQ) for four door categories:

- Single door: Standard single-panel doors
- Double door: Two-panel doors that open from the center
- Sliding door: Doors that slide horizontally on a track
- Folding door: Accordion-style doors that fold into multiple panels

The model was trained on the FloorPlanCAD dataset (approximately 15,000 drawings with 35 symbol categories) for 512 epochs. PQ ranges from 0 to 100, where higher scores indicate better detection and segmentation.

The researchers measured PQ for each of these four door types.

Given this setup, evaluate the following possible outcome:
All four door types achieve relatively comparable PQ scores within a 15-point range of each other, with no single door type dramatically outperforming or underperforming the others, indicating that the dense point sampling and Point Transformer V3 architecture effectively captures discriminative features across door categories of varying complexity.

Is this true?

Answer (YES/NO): NO